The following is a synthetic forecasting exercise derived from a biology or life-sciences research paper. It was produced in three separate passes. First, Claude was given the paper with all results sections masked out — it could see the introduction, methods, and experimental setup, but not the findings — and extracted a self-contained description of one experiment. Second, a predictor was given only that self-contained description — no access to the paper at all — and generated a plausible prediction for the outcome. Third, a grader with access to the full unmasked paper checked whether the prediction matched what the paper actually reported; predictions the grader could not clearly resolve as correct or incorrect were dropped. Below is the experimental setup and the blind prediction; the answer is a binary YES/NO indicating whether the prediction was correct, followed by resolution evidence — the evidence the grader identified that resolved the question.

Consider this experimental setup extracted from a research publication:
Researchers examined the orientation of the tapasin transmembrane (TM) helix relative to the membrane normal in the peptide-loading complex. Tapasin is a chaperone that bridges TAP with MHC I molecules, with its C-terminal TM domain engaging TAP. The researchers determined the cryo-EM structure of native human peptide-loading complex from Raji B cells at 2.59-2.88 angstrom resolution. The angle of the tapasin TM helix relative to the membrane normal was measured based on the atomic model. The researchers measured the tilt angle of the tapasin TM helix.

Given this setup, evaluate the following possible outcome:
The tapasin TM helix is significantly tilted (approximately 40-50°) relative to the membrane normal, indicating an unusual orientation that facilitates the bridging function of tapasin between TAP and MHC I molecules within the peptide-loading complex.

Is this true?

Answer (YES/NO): NO